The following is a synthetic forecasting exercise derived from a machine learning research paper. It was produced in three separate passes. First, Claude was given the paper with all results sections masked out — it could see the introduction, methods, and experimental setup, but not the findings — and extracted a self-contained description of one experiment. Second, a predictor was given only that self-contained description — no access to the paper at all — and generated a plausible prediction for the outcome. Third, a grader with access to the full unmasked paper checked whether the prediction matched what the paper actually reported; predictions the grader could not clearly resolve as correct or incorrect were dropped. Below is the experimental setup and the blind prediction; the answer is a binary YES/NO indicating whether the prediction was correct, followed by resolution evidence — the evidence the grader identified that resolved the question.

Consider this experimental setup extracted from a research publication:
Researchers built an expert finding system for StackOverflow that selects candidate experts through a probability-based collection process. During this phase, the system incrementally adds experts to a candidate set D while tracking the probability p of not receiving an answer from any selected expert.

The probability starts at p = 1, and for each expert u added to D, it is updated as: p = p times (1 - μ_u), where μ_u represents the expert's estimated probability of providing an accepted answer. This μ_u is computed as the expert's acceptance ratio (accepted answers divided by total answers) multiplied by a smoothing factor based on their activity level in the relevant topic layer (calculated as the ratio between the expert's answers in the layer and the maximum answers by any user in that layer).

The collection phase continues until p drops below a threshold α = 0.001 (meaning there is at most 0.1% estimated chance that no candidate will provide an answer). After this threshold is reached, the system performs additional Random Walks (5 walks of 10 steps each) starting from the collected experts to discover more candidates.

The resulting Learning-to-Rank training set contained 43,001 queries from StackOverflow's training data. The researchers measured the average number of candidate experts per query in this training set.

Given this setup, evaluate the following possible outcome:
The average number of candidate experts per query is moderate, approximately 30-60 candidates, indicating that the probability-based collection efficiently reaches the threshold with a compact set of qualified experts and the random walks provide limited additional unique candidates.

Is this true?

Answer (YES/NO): NO